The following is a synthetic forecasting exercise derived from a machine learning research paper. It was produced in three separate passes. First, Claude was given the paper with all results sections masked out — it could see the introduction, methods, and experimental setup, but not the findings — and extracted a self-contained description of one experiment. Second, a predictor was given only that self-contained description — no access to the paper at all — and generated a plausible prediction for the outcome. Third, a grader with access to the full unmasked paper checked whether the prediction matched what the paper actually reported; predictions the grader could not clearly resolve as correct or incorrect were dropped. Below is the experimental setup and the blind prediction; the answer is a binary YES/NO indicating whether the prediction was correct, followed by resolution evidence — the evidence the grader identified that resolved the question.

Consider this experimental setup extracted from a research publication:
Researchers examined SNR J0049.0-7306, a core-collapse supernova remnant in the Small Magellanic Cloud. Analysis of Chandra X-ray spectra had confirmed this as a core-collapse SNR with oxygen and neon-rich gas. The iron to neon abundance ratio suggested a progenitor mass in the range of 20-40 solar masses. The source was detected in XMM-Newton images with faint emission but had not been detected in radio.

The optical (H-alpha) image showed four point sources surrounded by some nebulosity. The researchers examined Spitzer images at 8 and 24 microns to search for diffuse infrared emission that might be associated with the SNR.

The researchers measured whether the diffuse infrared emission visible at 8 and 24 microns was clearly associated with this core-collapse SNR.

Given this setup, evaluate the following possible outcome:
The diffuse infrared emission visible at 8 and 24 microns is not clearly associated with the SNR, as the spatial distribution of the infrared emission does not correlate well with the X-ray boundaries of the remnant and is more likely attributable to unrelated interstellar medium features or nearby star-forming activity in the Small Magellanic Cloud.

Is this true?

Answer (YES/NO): YES